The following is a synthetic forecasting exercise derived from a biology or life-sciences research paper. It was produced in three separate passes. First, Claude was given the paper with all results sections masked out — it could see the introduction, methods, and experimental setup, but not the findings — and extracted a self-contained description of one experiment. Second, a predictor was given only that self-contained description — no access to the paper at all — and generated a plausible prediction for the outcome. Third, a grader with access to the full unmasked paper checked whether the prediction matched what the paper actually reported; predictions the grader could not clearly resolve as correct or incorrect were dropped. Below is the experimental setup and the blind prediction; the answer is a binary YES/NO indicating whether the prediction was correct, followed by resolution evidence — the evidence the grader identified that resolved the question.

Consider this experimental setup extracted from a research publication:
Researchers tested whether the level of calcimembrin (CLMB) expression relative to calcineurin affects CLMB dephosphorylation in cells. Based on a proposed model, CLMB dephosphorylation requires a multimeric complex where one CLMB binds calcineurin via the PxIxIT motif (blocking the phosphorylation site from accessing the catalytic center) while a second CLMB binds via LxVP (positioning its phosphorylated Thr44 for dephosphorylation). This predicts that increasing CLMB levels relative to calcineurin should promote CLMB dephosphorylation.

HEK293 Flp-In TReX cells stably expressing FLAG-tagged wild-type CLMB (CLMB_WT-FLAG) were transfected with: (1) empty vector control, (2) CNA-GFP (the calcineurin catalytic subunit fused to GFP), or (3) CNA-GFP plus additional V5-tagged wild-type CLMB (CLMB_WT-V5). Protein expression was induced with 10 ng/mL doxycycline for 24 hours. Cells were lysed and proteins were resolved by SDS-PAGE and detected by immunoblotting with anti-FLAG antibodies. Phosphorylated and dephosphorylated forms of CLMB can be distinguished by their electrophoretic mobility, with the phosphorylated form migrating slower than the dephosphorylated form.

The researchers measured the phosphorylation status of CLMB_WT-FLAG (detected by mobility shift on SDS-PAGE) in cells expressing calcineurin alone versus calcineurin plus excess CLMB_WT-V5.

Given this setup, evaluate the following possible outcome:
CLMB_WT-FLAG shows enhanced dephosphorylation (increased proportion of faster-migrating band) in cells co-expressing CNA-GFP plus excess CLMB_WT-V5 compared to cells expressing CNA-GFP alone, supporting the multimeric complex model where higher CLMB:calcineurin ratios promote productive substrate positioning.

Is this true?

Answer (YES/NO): YES